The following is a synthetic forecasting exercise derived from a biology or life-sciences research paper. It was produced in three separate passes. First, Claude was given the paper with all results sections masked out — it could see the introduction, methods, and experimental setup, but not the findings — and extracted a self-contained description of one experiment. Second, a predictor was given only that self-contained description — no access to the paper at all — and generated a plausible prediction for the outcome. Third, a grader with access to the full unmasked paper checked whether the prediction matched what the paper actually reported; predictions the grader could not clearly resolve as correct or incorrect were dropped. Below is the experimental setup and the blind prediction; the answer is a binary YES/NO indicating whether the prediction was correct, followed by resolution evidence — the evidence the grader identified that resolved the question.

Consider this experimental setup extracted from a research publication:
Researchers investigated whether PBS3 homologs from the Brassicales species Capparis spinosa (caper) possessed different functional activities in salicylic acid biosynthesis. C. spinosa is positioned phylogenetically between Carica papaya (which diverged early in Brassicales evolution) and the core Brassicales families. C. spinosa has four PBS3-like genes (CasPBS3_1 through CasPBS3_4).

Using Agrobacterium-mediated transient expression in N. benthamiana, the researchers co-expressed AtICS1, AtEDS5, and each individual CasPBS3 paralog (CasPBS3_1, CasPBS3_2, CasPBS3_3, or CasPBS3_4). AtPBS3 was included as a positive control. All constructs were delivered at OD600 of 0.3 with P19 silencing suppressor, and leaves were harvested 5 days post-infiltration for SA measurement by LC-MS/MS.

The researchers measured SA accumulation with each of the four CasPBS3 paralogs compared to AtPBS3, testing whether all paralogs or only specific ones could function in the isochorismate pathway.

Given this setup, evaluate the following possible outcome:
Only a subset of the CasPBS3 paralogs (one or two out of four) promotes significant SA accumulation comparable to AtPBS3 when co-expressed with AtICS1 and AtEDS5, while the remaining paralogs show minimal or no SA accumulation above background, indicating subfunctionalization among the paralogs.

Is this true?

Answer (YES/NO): YES